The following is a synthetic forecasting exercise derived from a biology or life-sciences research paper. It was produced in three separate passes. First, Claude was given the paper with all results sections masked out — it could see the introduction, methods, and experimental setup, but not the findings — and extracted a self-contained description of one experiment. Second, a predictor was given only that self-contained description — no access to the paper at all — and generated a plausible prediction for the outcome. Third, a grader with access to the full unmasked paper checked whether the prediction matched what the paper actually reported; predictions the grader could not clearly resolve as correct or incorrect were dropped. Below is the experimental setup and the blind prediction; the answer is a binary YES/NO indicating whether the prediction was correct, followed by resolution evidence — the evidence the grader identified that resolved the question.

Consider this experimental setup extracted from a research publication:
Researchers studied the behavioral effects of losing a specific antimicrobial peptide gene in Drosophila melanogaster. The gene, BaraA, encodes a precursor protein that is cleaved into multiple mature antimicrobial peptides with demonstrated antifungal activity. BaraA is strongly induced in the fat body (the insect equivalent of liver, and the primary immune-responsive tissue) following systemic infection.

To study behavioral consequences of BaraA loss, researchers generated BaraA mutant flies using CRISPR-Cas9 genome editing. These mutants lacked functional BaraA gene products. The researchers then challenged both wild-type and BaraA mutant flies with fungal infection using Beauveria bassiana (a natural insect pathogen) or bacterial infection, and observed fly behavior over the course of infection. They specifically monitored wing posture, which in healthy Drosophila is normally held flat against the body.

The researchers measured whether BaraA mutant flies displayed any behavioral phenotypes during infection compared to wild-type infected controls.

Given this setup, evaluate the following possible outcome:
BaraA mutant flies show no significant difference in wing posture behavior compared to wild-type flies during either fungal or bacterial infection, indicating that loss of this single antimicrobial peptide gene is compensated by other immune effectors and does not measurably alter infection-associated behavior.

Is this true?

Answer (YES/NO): NO